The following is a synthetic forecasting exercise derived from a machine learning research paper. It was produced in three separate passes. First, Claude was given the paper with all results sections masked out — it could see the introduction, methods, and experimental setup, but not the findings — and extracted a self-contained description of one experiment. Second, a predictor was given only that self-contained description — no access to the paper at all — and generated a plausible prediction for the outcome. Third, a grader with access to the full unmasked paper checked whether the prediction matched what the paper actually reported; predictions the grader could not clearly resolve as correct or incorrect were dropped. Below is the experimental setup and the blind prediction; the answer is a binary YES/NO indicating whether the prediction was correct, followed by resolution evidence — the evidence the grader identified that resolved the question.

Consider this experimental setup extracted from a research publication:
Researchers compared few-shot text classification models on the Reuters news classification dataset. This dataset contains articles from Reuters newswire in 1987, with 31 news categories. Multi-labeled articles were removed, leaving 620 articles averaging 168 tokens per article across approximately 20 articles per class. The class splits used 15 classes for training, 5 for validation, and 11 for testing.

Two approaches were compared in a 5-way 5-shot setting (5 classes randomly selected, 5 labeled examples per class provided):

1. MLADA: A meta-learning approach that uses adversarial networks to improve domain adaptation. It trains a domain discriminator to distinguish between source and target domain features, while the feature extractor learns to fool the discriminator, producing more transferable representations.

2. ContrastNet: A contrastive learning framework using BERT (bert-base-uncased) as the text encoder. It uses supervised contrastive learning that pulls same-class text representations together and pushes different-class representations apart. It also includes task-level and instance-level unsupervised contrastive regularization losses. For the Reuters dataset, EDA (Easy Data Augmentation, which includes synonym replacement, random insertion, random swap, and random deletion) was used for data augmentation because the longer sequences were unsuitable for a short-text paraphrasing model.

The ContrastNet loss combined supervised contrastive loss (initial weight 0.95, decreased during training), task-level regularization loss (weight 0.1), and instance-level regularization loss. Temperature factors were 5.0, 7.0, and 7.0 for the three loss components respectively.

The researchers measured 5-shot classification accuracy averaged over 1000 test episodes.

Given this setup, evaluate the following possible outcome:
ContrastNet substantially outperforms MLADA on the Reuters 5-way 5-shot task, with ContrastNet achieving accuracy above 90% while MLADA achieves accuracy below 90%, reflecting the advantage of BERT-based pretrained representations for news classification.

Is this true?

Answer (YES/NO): NO